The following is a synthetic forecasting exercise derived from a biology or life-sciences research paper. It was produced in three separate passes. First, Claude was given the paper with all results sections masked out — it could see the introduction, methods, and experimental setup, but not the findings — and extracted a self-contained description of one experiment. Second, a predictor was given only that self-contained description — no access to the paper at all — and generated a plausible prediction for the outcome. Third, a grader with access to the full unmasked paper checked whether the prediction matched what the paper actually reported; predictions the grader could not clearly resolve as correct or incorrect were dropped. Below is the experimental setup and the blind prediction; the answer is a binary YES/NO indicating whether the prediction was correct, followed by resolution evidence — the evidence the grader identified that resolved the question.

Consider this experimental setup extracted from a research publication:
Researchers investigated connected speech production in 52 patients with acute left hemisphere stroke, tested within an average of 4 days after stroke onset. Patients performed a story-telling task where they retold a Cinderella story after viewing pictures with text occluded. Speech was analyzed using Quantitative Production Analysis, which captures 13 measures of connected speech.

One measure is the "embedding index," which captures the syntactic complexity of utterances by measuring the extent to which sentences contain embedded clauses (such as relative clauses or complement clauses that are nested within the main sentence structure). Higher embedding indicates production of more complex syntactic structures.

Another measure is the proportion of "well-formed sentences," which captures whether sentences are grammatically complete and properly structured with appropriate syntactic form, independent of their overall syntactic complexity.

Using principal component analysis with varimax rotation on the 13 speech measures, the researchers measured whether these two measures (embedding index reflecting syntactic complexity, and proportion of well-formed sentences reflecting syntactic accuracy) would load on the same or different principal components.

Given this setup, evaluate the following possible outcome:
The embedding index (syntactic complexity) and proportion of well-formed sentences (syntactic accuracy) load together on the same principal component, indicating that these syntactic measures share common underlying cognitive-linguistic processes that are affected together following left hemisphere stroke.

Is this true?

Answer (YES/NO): NO